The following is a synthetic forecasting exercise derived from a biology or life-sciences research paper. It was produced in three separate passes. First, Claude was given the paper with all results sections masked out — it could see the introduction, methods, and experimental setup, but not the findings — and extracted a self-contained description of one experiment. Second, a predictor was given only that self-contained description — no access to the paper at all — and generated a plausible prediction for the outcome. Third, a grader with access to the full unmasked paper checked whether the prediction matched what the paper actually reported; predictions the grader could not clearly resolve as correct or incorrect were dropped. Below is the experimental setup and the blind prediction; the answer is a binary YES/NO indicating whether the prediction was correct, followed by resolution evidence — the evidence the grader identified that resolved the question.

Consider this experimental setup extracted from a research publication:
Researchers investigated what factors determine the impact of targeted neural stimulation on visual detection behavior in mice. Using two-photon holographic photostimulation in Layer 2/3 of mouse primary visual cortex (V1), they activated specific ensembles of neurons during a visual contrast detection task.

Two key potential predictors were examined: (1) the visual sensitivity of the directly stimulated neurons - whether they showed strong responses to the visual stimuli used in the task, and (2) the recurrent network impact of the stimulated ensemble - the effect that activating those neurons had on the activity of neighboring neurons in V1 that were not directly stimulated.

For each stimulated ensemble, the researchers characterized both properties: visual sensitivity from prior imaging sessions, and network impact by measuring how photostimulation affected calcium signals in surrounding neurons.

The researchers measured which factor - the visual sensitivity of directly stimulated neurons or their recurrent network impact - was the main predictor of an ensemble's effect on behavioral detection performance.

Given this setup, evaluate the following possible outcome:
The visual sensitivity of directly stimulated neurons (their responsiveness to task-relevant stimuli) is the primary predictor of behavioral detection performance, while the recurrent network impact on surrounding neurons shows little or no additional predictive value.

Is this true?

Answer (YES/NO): NO